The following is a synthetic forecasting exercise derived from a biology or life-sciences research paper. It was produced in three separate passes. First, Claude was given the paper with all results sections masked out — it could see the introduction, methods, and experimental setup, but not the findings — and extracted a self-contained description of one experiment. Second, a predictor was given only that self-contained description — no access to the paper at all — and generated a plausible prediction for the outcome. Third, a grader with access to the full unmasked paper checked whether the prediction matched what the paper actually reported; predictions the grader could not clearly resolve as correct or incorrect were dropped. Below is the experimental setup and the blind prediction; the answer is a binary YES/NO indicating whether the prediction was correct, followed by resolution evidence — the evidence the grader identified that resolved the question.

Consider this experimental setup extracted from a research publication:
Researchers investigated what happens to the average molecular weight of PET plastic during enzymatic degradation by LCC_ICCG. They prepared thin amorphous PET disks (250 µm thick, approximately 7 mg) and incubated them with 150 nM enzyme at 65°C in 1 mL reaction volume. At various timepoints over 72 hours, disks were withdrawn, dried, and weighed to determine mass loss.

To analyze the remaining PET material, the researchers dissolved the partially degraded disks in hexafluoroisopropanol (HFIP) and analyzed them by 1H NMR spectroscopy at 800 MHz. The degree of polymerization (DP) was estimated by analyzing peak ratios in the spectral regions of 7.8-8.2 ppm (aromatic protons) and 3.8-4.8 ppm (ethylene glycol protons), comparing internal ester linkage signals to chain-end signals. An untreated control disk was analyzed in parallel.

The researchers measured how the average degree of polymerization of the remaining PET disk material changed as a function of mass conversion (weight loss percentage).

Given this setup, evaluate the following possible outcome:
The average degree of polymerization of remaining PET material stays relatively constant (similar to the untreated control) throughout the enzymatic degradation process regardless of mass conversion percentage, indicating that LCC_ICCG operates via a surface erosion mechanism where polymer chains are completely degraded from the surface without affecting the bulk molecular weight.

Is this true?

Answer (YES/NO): YES